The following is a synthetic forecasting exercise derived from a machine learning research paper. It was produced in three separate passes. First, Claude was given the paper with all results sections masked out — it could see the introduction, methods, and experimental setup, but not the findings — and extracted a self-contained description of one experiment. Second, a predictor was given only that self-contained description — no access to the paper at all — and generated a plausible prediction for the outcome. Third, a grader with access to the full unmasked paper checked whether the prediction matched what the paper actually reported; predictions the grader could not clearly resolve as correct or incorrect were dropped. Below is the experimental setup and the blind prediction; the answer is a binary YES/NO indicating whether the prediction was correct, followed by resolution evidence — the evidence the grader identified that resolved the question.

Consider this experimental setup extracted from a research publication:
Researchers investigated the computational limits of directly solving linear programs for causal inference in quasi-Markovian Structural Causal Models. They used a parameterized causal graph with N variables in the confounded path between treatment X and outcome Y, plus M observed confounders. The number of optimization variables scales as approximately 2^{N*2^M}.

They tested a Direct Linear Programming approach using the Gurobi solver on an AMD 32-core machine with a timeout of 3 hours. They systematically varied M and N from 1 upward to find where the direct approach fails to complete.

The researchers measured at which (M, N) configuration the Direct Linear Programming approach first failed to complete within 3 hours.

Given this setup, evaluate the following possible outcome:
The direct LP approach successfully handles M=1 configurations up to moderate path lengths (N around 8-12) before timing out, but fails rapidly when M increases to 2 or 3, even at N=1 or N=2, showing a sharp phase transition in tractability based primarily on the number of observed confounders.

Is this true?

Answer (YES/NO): NO